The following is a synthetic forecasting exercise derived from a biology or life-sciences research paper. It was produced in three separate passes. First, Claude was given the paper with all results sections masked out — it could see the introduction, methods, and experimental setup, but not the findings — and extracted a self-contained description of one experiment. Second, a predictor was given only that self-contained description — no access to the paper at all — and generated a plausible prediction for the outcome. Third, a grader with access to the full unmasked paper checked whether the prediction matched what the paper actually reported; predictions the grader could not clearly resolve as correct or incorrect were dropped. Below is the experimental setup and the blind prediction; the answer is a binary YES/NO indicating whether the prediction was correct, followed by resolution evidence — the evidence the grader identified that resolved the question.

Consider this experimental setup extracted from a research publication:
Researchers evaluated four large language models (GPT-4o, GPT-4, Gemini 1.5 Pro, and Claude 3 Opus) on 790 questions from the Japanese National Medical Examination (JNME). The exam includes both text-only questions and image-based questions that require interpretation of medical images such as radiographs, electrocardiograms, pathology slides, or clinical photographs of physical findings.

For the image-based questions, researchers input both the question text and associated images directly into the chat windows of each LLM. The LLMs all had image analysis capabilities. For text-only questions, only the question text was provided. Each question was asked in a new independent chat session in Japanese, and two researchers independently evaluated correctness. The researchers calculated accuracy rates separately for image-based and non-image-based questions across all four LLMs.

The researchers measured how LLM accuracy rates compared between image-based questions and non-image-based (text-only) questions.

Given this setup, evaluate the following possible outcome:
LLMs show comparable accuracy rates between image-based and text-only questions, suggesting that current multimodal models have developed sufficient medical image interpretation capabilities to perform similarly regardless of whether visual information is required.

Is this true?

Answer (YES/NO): NO